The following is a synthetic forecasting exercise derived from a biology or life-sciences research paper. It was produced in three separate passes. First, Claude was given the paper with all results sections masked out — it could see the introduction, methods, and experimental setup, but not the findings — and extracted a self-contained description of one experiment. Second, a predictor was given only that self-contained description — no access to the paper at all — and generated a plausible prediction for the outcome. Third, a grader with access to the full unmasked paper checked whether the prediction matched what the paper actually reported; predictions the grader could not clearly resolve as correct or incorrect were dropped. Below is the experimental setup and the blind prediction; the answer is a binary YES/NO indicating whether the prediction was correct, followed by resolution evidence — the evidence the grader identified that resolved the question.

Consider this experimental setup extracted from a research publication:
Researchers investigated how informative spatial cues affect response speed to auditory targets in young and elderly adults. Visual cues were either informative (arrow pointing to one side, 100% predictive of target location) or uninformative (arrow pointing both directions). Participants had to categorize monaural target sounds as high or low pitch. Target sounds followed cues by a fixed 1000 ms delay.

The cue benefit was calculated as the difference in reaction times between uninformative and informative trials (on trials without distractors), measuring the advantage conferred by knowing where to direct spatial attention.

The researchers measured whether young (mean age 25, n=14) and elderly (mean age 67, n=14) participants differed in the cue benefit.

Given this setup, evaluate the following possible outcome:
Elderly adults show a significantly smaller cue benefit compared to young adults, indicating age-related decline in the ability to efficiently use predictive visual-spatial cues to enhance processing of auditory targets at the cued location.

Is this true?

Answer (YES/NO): NO